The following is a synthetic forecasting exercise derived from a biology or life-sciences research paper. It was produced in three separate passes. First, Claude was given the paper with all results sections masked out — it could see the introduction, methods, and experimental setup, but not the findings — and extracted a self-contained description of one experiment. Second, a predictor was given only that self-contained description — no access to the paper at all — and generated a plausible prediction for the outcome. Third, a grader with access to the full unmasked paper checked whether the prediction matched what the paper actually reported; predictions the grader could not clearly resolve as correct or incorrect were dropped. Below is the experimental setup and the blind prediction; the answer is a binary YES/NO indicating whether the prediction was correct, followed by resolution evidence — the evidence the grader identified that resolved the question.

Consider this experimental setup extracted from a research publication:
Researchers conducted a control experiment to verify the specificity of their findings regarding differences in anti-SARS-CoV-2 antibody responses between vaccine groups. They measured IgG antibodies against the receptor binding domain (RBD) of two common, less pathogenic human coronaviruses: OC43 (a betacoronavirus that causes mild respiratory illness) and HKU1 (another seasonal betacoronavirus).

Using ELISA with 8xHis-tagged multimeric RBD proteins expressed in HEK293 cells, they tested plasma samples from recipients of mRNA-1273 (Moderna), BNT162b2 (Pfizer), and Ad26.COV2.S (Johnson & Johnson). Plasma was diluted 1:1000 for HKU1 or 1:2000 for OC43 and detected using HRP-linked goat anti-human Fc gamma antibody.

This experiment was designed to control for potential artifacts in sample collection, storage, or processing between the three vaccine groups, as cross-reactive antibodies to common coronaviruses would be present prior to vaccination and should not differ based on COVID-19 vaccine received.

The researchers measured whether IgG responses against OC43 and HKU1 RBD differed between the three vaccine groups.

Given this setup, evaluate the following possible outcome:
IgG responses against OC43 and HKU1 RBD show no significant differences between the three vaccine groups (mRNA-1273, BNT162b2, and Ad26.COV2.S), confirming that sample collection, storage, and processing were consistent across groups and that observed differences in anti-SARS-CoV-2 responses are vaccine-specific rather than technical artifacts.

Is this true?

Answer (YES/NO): YES